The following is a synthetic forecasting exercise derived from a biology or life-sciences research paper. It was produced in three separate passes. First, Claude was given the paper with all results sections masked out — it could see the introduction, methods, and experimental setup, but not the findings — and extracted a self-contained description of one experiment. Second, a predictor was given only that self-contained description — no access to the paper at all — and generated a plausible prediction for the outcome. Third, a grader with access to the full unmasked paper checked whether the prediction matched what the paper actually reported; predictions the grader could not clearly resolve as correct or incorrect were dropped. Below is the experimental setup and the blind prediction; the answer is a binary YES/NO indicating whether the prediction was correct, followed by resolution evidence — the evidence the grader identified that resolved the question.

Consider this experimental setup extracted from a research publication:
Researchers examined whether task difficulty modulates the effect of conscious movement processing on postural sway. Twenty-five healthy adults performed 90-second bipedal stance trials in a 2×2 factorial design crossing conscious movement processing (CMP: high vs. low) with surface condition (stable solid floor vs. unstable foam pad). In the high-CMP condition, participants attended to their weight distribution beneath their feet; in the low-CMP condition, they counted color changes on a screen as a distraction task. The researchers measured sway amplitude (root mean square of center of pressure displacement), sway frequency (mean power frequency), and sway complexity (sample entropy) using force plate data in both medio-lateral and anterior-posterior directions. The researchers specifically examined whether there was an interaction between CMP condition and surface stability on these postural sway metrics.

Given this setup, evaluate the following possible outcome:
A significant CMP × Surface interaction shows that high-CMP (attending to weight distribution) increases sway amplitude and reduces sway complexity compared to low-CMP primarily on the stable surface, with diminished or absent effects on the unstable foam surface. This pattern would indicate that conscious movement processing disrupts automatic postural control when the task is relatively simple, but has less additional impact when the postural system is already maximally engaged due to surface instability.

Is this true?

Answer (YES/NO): NO